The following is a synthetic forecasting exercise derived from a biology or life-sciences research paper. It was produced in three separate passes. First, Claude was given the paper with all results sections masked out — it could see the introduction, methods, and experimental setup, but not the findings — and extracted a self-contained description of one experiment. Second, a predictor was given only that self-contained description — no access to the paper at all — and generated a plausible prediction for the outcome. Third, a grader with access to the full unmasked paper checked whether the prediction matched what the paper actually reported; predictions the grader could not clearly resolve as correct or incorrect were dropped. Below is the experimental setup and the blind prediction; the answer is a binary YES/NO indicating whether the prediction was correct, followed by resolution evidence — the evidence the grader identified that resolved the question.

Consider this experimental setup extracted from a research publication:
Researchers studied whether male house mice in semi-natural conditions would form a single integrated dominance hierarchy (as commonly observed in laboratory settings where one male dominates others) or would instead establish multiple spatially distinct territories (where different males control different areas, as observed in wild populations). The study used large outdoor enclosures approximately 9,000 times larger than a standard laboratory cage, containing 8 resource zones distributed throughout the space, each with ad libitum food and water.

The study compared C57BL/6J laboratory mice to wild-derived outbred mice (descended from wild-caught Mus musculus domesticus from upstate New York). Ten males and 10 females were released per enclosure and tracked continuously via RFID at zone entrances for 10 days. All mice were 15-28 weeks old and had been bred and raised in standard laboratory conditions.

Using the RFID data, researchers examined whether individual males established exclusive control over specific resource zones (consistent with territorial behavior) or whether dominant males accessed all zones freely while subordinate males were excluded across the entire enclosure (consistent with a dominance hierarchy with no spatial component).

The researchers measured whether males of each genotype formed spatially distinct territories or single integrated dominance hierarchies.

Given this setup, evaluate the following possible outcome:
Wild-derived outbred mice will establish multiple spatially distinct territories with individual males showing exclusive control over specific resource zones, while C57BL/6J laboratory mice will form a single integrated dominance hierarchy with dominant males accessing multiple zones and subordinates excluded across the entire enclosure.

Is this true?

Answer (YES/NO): NO